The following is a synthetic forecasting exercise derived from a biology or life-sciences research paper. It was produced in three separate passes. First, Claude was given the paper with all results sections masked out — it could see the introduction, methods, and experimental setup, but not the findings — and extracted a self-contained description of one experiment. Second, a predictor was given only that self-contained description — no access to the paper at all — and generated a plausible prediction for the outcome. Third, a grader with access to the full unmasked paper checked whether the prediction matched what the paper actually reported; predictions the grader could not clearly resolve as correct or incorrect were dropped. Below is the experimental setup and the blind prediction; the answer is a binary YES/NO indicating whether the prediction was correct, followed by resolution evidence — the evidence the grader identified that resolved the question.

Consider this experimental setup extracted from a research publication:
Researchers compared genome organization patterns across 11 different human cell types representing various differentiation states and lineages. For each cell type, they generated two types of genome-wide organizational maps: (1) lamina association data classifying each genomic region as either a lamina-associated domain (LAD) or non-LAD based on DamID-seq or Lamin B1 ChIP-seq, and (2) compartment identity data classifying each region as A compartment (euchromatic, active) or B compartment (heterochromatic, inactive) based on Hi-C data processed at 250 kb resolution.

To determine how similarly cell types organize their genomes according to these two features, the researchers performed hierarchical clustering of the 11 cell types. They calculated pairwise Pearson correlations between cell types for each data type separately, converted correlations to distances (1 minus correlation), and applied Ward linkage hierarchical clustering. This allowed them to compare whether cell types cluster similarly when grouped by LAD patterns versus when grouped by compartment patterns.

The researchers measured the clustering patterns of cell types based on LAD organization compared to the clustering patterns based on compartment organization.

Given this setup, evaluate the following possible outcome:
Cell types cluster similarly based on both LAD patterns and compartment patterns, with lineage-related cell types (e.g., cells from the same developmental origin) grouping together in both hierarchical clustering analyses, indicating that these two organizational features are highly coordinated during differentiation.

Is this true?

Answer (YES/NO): YES